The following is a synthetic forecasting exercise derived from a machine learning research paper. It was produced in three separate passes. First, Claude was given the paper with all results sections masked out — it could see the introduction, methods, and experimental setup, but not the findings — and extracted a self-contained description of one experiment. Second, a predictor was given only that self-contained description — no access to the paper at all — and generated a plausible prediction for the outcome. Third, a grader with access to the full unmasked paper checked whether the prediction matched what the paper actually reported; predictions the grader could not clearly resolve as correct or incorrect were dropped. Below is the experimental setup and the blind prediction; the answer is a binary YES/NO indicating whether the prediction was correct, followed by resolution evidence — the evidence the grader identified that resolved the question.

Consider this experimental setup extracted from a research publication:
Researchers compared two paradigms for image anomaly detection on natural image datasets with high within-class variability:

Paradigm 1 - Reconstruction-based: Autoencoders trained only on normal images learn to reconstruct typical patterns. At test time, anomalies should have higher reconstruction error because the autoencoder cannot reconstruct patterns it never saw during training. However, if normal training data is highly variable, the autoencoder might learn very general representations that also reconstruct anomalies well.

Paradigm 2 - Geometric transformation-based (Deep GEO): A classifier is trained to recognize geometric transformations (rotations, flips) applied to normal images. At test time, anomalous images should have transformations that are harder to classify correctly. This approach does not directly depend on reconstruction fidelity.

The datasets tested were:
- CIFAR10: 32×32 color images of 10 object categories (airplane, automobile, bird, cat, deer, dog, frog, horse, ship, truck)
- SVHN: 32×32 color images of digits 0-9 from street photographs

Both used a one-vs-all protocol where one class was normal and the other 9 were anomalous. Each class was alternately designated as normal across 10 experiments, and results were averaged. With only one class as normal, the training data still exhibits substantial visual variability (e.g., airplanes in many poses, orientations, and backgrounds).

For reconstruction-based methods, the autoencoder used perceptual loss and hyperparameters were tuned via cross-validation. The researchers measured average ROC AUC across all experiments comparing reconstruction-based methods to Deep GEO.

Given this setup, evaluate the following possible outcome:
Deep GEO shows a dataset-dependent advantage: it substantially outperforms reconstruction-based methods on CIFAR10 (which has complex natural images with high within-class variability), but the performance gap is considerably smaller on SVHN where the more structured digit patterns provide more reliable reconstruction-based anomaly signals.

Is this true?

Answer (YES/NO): NO